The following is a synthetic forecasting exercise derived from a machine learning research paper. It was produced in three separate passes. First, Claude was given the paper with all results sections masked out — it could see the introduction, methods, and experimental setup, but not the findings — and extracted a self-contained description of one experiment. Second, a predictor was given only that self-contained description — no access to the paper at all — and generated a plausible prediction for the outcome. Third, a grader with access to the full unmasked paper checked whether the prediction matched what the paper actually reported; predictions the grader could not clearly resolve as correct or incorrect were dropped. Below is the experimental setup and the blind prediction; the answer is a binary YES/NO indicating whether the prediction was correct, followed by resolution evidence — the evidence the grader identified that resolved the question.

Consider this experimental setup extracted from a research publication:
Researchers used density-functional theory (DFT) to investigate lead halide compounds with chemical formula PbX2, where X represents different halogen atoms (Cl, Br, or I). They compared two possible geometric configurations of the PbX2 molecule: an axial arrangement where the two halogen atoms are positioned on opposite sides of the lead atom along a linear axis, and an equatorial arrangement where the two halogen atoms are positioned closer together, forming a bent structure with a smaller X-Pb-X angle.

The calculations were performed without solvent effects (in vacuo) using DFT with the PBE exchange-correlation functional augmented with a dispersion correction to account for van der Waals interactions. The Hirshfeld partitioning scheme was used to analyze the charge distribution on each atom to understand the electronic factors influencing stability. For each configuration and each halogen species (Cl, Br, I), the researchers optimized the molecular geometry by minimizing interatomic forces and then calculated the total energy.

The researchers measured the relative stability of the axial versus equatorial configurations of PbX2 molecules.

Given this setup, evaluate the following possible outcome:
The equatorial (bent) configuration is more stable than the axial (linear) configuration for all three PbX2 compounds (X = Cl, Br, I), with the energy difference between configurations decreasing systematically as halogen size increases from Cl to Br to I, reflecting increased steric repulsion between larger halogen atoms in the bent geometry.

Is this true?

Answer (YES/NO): NO